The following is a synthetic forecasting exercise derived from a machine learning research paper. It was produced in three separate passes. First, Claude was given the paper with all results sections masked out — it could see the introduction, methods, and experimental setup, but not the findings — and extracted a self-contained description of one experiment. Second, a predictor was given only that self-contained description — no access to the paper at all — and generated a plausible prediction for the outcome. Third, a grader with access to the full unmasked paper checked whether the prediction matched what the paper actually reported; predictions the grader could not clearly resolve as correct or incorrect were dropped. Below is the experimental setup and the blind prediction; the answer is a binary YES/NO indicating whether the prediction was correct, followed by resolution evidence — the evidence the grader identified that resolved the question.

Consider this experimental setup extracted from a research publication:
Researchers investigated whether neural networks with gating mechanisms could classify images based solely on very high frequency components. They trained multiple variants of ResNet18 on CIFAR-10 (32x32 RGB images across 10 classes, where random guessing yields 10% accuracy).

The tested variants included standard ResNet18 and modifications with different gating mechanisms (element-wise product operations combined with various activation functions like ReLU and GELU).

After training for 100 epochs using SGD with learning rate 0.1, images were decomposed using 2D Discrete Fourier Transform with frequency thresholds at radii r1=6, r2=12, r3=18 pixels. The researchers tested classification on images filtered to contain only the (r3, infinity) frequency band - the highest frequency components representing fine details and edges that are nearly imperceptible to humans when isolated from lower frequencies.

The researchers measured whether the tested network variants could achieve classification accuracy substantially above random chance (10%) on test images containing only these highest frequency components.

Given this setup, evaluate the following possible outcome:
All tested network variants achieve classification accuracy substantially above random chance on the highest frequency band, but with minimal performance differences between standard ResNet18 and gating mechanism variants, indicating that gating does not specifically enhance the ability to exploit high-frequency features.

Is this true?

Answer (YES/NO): NO